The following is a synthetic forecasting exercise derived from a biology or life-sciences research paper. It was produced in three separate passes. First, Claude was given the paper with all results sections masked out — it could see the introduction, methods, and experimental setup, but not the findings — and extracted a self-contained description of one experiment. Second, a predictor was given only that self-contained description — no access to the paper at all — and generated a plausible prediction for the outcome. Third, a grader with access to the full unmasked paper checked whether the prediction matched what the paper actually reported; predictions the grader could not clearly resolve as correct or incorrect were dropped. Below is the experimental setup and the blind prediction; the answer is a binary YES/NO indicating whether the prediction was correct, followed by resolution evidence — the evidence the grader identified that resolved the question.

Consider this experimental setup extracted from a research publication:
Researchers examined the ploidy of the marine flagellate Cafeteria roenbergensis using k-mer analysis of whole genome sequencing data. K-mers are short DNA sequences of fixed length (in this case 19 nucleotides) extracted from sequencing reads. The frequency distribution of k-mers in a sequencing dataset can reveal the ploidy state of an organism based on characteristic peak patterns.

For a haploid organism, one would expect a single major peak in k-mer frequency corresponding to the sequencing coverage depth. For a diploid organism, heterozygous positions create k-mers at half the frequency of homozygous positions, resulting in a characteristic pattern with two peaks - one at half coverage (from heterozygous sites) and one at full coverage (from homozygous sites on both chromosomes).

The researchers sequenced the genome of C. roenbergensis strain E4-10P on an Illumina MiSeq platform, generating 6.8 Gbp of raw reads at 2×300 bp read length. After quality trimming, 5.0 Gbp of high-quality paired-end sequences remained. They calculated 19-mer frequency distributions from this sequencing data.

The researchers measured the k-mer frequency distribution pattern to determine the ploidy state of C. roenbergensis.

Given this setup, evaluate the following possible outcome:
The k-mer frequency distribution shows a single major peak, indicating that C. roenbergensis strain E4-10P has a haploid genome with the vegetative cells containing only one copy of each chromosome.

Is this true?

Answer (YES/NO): NO